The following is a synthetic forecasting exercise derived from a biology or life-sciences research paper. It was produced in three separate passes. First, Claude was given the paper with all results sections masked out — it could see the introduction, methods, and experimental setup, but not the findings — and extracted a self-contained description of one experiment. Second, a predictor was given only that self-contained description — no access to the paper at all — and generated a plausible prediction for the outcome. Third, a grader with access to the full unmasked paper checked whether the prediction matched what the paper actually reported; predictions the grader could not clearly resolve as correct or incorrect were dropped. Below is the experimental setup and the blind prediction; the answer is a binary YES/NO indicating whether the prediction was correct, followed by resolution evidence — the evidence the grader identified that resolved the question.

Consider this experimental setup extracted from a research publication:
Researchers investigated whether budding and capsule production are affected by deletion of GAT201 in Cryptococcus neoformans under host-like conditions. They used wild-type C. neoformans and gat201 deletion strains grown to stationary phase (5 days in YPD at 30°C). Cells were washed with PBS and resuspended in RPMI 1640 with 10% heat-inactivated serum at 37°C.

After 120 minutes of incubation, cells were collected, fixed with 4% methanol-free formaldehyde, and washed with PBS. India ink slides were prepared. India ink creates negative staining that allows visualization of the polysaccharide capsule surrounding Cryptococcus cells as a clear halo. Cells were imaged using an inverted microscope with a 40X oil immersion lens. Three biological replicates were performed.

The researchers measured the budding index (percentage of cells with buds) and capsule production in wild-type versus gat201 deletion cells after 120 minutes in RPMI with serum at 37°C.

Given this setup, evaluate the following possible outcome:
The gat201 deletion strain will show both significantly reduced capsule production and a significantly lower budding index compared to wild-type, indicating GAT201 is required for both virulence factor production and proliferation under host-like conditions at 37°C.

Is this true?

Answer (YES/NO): NO